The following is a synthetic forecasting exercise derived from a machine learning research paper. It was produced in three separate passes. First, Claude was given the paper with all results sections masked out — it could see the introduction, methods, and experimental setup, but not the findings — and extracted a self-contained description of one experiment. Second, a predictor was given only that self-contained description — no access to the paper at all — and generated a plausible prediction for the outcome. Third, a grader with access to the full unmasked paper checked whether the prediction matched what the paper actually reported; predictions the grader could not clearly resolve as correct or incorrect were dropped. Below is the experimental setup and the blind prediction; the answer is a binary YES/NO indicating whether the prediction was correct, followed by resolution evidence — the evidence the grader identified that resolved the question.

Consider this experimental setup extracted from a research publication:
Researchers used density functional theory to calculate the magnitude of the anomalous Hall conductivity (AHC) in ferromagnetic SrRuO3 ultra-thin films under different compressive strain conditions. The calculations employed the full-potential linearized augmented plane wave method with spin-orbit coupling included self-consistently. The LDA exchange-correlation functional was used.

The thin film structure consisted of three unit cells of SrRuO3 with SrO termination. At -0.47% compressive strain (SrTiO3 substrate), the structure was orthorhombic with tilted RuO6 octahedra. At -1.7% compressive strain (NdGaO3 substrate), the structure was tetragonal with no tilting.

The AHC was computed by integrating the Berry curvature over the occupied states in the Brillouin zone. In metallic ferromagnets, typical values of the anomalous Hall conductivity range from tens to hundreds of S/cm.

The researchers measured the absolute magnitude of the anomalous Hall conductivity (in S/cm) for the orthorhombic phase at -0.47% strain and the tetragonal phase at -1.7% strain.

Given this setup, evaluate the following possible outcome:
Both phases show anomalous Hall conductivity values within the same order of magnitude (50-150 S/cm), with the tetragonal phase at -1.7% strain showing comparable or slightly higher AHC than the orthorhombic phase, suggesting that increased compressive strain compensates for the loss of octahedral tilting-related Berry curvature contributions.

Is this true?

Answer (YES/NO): NO